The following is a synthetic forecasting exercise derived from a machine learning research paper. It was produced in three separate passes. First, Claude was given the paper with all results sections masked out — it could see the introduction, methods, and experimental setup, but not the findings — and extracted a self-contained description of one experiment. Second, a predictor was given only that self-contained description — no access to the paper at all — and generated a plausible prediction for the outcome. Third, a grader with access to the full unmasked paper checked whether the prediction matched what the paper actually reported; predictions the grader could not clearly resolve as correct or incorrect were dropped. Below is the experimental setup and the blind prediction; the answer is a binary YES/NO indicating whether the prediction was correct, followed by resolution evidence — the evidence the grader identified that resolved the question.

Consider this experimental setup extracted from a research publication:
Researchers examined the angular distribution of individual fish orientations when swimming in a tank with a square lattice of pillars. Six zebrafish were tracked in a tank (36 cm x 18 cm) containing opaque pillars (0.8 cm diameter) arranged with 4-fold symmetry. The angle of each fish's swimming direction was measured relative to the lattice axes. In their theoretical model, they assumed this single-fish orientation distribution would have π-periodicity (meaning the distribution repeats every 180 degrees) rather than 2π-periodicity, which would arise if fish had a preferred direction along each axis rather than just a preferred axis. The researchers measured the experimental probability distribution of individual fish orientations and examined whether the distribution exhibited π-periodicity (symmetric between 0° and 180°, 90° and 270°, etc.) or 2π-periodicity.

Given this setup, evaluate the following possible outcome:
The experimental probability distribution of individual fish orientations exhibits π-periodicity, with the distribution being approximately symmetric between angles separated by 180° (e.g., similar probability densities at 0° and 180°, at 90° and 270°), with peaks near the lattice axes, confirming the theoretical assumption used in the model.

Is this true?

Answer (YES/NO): YES